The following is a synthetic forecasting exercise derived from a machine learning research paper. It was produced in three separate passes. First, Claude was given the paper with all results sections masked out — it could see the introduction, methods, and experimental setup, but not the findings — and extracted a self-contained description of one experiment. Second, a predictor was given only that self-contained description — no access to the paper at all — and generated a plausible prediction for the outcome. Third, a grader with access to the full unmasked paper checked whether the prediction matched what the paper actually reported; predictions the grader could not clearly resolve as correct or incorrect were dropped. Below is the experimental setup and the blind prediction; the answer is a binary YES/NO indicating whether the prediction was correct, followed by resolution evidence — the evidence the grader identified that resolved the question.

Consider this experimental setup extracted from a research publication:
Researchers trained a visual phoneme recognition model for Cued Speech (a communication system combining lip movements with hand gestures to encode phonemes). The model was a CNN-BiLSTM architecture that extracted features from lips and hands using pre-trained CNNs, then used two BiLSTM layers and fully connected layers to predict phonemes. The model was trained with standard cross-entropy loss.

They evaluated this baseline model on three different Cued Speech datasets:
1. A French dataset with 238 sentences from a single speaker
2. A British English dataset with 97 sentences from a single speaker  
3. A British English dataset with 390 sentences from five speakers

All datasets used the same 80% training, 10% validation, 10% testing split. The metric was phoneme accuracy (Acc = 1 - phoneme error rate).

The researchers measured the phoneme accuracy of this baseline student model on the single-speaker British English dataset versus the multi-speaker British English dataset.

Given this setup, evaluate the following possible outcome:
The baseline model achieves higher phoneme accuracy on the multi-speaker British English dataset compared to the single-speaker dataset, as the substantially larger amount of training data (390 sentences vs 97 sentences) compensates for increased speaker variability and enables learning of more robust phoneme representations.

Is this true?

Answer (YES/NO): YES